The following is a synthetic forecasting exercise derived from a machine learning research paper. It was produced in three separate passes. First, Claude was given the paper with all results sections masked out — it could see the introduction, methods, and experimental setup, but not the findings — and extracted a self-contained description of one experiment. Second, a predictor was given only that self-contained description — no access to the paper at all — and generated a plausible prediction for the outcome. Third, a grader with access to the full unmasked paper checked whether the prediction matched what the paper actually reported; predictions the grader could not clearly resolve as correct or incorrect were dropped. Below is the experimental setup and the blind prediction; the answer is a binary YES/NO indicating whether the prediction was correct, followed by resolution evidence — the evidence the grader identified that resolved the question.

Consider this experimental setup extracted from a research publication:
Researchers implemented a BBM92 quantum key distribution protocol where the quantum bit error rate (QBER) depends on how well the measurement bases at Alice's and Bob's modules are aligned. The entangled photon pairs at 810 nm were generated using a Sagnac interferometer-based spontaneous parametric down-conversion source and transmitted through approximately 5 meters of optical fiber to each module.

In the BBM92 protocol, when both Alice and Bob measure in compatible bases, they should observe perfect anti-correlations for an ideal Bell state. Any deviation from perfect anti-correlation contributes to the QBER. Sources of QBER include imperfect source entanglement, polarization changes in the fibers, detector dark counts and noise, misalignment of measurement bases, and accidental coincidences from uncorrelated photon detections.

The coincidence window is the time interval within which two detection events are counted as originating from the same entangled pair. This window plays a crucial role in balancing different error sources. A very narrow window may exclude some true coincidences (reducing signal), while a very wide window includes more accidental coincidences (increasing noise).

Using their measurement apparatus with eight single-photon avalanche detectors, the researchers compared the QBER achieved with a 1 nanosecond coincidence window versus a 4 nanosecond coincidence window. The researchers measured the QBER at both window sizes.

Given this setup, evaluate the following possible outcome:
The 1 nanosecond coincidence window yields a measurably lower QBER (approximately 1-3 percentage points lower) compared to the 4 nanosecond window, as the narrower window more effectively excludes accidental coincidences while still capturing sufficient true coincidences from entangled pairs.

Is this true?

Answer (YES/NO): NO